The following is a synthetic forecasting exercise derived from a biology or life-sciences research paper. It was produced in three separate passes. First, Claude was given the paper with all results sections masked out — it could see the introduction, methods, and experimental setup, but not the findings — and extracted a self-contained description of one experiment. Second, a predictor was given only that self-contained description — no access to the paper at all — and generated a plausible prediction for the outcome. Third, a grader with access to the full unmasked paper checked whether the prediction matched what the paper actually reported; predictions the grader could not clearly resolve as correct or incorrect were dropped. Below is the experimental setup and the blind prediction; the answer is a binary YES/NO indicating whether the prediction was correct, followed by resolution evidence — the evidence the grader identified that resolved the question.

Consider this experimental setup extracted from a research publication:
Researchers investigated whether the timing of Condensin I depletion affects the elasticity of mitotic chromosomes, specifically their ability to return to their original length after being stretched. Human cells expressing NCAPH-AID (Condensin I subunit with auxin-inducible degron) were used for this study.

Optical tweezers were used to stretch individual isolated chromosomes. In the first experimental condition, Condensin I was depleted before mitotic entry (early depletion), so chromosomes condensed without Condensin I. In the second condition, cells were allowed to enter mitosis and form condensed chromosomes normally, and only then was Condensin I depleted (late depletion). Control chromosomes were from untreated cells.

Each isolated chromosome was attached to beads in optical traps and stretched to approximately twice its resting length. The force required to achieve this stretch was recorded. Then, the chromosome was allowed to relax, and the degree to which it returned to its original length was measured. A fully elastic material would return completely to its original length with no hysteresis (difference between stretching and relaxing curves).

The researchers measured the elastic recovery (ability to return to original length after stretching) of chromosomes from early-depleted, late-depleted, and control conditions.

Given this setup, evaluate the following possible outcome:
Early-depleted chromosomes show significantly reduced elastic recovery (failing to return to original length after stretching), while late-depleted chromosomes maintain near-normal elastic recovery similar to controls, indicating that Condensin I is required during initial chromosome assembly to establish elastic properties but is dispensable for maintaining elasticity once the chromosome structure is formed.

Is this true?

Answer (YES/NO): YES